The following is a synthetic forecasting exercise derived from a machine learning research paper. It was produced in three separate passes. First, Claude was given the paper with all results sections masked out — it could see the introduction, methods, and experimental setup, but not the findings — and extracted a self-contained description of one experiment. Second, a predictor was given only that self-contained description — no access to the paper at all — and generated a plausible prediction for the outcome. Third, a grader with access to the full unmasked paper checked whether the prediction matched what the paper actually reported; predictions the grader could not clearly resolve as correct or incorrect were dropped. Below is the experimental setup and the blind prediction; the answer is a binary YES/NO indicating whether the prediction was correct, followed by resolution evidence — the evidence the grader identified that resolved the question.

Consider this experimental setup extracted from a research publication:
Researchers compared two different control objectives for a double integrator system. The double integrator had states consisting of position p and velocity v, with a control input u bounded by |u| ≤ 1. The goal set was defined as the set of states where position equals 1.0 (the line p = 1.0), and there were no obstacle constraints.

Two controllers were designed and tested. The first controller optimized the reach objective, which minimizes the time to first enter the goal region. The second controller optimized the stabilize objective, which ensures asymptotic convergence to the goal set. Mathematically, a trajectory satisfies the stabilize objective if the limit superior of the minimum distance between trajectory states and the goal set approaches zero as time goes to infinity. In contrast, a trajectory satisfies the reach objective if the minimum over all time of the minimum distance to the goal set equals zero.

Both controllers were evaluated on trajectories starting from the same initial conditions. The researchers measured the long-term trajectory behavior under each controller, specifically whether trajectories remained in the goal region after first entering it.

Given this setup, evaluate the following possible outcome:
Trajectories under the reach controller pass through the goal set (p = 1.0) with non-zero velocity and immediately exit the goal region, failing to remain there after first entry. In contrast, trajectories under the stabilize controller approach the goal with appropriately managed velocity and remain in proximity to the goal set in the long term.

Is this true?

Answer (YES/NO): YES